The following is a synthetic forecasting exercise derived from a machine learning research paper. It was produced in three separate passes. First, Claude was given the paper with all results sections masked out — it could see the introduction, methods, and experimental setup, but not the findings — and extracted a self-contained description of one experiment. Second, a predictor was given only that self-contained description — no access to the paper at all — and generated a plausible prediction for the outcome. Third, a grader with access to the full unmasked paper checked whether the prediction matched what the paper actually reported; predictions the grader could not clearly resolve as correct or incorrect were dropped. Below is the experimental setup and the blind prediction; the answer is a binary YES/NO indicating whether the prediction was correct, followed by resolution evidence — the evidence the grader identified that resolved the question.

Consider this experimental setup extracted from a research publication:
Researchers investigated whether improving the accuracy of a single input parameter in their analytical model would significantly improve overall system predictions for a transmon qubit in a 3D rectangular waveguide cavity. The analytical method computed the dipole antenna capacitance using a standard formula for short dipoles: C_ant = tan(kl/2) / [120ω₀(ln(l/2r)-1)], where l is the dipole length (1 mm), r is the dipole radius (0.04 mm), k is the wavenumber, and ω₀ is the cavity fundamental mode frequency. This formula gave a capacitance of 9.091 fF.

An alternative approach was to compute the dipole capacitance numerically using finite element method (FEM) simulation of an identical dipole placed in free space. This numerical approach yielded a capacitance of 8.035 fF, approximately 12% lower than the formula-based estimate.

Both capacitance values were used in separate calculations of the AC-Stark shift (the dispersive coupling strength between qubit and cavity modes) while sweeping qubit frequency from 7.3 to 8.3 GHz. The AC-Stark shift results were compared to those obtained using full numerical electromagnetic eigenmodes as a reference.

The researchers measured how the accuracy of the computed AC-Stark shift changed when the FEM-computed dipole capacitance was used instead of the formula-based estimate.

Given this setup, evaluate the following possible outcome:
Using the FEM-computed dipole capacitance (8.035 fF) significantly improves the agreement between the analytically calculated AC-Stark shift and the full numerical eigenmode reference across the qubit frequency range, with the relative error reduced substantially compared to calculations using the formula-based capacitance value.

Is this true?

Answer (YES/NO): YES